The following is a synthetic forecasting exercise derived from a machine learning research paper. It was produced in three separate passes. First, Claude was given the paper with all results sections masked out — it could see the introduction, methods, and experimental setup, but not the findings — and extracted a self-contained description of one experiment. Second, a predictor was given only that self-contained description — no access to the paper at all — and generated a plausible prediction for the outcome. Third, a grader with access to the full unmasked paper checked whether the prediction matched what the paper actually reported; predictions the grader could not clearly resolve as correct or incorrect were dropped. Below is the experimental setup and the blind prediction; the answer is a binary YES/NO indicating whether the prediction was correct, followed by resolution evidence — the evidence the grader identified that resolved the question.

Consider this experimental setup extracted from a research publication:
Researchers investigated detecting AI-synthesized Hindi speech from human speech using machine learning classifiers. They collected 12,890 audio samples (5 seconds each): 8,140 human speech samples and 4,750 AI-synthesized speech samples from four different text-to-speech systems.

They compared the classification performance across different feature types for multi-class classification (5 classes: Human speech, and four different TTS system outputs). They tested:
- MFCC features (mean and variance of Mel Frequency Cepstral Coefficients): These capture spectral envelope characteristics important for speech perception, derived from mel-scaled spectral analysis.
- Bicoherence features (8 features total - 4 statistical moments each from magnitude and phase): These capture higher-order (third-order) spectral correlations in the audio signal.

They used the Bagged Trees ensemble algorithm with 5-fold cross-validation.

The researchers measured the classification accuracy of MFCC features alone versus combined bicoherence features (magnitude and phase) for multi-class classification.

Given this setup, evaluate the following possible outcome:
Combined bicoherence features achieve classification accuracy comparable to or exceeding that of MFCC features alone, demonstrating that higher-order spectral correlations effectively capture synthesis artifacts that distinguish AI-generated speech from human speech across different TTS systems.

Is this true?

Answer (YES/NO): NO